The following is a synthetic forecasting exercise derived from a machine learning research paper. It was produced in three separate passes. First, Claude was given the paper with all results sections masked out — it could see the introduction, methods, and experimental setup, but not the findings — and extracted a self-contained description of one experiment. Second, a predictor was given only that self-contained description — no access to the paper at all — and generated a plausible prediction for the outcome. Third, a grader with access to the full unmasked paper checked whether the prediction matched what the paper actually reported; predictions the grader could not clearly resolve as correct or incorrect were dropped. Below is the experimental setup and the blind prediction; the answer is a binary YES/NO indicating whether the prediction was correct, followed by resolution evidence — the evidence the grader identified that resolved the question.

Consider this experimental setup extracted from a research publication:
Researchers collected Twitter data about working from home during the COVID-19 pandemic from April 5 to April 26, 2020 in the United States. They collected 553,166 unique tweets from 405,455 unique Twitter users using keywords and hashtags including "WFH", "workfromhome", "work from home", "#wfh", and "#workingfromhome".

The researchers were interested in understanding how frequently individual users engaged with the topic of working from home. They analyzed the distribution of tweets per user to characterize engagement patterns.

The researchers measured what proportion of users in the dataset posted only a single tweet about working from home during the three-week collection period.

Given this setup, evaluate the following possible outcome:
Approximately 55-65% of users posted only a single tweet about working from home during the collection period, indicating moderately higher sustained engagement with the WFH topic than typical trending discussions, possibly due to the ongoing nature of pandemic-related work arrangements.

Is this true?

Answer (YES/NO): NO